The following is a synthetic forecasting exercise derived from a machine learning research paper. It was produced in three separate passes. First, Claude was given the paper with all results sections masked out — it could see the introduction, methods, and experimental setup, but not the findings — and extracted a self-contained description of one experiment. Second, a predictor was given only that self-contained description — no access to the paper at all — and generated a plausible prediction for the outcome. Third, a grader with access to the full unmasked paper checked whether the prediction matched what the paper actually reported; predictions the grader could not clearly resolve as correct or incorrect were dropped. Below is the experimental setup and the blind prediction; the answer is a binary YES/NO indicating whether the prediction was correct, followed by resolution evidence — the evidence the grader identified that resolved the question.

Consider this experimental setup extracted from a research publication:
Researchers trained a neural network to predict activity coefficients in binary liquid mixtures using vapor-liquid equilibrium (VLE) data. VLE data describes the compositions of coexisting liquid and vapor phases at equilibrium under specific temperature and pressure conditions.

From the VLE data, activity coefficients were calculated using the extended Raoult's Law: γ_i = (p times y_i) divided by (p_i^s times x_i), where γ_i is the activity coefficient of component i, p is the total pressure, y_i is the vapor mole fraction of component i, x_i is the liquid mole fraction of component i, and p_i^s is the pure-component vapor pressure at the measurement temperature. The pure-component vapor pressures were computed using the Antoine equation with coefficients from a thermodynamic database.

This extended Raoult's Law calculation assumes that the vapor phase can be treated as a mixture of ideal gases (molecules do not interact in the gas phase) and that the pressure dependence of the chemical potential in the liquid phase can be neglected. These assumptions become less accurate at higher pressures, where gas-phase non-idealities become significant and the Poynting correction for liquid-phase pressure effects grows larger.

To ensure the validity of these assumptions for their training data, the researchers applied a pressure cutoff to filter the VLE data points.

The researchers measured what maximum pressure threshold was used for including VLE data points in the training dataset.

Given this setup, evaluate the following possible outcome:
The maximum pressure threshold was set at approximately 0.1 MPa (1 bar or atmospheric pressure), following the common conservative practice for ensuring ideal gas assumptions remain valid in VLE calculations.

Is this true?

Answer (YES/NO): NO